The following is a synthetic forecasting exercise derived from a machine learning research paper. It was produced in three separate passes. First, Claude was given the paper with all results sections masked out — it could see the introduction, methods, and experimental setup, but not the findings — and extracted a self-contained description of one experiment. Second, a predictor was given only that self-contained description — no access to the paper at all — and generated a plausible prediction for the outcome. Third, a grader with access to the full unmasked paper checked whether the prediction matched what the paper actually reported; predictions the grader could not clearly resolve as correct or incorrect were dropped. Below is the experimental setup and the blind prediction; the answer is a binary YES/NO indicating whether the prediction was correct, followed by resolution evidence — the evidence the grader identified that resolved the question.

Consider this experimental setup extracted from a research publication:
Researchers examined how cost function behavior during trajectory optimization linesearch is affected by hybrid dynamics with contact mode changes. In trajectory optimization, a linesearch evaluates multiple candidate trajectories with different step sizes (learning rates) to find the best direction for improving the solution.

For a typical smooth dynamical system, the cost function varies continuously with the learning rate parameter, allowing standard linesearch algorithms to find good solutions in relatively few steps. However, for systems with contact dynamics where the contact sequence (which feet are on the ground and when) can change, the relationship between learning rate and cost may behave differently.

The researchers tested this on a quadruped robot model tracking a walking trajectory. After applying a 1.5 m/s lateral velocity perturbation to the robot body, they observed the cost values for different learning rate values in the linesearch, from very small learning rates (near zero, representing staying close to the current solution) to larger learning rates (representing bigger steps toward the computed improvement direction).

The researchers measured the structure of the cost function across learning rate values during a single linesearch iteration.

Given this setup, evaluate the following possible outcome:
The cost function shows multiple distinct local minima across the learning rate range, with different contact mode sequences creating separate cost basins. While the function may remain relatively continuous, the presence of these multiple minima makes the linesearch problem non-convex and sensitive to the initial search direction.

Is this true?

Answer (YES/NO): NO